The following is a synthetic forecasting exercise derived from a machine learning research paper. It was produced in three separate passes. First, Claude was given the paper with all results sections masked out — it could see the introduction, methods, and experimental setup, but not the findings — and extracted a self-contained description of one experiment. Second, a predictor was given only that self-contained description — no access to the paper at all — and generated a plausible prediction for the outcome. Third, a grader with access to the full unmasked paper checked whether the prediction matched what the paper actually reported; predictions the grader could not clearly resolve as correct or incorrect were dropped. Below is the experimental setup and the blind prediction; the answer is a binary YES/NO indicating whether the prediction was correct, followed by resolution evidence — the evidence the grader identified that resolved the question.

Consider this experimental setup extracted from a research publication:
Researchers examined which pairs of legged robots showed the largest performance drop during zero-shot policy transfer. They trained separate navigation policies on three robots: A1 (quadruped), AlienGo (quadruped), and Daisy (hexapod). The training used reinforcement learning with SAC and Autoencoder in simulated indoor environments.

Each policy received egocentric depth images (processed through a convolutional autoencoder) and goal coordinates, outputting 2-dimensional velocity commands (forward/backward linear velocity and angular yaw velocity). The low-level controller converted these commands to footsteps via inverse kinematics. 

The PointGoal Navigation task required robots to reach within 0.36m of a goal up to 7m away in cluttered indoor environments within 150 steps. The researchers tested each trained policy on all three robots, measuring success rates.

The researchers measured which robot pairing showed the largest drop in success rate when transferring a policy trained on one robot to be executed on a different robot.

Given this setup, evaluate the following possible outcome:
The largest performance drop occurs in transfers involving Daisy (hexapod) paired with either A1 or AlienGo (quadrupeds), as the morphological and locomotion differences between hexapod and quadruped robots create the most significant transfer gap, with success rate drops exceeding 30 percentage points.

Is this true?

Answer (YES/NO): NO